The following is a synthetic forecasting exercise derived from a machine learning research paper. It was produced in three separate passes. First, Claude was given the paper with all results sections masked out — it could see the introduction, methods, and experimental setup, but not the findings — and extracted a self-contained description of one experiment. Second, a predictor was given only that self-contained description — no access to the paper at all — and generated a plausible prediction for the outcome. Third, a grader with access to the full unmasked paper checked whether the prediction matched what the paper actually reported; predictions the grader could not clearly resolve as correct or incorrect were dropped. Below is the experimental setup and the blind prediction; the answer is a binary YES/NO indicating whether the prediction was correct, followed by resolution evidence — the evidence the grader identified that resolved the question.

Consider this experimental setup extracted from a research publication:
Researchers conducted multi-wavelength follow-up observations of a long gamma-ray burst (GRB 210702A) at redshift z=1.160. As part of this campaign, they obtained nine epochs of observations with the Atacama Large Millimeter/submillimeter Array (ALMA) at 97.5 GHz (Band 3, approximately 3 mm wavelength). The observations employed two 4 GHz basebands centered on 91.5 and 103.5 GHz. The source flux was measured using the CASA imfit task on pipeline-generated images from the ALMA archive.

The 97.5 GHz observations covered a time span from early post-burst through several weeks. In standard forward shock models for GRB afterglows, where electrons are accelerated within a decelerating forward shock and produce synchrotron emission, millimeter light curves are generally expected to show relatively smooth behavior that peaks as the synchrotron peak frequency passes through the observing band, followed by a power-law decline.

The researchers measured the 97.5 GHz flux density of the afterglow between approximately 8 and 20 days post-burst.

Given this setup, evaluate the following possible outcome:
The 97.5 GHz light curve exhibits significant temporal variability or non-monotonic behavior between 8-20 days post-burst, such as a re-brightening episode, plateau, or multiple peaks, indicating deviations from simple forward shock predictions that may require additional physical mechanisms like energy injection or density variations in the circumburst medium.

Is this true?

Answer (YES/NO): YES